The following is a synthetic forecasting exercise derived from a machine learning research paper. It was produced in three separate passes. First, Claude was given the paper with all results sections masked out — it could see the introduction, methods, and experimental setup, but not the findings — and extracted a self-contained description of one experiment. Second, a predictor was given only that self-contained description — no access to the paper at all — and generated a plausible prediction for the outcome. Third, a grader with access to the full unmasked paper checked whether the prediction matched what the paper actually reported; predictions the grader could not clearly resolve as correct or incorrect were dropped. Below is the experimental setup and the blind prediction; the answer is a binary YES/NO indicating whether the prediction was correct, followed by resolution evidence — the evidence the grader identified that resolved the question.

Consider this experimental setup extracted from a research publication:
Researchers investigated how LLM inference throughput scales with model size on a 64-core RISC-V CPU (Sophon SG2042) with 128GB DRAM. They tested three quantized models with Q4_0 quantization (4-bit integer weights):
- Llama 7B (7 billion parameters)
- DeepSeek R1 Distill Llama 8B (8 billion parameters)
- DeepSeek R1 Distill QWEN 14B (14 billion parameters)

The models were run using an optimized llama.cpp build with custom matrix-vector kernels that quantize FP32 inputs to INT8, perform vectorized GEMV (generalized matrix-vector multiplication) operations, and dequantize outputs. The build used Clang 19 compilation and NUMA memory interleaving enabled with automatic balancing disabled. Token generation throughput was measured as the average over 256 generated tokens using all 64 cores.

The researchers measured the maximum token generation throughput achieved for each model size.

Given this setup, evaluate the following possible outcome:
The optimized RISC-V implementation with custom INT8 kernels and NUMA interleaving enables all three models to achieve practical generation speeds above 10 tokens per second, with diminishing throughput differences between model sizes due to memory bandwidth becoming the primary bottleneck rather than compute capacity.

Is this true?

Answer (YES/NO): NO